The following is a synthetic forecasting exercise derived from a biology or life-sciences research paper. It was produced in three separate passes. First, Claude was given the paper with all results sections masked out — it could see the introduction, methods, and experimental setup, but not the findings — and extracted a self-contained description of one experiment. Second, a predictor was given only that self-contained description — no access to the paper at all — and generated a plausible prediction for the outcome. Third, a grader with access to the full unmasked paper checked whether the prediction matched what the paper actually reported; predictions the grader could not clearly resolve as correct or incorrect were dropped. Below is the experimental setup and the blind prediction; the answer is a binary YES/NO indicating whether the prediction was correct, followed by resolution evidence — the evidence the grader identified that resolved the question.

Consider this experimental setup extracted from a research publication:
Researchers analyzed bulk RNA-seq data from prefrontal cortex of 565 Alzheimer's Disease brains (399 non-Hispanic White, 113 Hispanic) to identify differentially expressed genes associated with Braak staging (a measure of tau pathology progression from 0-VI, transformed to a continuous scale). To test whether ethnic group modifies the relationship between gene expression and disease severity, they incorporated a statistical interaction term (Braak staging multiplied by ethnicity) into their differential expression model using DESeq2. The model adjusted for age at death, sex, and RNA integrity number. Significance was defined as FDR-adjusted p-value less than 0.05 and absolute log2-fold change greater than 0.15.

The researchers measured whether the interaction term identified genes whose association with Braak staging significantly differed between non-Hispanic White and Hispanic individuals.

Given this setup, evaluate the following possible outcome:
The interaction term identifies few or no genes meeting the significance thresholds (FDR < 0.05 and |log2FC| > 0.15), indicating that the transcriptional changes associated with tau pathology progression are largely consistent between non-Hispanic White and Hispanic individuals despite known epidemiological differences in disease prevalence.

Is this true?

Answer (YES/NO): YES